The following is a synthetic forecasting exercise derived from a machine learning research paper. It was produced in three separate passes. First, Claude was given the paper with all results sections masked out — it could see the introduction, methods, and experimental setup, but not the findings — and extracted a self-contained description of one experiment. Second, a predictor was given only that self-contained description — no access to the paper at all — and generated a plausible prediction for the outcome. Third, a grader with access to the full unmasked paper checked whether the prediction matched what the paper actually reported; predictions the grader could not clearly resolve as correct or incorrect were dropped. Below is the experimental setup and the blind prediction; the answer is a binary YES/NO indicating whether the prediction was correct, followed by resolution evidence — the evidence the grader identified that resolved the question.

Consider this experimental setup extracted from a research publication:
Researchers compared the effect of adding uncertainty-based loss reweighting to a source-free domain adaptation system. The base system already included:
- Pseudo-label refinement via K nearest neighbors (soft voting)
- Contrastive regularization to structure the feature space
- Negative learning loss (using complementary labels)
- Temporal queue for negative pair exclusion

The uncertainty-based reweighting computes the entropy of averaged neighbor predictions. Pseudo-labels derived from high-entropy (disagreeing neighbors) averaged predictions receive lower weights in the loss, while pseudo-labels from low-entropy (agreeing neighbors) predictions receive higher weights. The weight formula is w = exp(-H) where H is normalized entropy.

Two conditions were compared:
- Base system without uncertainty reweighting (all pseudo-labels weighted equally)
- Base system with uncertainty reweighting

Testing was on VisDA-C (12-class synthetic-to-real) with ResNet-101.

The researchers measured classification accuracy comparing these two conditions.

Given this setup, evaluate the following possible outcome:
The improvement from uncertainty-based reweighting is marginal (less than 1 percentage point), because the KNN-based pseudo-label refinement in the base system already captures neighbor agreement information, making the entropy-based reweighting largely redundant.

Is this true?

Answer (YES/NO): NO